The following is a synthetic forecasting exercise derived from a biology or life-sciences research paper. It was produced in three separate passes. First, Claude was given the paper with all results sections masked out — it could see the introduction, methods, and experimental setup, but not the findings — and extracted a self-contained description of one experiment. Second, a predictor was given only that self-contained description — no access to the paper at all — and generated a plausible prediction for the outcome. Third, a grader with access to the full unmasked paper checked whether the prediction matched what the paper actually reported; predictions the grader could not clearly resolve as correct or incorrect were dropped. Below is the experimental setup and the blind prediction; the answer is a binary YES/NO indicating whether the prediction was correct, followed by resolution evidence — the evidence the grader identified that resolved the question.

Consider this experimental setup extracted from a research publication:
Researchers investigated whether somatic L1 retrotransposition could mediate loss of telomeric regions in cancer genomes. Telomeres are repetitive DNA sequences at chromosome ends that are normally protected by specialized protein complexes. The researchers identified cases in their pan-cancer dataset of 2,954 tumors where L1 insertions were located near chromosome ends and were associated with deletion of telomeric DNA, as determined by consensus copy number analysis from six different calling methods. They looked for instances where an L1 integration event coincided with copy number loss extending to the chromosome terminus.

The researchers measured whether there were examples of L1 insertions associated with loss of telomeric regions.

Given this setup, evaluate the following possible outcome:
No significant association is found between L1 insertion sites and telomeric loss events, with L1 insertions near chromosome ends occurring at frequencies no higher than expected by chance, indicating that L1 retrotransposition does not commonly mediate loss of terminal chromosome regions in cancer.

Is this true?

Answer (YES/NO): NO